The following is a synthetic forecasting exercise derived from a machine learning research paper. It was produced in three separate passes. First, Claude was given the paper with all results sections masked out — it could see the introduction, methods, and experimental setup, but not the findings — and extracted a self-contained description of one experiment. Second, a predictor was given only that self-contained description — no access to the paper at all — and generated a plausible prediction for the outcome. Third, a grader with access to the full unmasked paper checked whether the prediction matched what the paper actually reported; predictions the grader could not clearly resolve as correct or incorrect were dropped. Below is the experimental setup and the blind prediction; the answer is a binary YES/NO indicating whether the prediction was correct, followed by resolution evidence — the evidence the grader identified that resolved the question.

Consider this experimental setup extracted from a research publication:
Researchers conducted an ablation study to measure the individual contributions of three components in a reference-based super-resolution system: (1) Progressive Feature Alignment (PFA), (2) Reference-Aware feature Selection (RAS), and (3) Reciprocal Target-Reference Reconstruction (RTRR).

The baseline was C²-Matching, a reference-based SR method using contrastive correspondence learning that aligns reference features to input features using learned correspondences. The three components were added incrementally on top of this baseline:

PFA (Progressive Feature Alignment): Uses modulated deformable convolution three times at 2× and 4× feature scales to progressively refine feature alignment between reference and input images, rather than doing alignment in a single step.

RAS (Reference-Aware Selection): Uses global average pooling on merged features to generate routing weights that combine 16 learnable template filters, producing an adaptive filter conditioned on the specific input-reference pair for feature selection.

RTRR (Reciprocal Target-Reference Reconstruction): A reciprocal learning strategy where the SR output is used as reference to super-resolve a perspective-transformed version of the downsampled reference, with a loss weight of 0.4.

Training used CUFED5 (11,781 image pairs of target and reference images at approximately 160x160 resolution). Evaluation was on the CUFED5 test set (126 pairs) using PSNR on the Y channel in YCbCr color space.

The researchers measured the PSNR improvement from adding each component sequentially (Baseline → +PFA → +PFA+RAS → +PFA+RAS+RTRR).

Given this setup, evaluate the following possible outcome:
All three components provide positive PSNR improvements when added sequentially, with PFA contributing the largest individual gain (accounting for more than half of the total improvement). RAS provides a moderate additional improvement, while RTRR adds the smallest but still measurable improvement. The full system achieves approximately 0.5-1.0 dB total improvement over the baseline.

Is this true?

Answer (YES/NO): NO